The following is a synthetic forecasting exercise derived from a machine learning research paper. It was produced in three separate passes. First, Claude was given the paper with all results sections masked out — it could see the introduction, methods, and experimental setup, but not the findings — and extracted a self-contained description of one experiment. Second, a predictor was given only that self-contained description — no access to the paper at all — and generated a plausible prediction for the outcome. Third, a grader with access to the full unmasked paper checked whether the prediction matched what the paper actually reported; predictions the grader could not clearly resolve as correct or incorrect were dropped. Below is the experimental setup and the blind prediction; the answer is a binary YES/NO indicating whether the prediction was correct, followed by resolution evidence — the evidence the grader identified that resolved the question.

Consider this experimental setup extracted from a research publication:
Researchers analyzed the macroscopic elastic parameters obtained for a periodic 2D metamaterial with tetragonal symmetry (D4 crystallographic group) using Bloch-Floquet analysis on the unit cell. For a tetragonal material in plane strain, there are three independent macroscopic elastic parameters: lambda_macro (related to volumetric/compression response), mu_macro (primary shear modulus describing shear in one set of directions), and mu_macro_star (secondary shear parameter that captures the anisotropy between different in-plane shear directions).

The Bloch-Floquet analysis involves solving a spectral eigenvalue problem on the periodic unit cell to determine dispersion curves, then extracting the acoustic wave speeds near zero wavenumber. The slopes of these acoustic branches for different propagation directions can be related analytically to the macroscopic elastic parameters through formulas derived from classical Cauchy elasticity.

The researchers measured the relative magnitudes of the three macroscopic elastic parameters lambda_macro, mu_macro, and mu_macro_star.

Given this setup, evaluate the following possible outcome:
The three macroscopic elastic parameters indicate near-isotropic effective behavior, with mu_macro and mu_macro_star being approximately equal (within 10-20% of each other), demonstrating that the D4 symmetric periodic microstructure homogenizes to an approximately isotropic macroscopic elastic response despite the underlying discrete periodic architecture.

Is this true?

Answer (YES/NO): NO